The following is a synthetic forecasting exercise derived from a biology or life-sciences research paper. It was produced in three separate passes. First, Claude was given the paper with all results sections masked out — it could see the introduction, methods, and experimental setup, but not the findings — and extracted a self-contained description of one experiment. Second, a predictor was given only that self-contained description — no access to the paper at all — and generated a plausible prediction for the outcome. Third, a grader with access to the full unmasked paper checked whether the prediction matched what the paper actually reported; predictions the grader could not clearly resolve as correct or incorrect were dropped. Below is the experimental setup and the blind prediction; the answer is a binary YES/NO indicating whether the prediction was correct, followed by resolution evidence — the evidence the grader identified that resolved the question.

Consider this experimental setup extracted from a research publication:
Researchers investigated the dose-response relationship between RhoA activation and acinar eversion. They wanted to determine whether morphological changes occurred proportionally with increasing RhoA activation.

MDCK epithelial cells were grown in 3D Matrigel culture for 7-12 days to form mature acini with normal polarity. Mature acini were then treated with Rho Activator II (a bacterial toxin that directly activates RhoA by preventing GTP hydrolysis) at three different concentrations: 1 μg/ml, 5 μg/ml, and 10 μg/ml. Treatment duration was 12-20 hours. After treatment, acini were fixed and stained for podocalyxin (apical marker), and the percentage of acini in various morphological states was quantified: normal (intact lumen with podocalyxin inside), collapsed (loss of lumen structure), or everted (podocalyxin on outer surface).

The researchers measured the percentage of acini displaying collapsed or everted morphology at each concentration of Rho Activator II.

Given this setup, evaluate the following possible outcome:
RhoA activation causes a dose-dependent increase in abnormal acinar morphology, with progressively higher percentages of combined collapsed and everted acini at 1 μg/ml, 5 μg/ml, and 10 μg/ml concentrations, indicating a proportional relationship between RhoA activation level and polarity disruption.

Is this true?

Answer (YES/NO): NO